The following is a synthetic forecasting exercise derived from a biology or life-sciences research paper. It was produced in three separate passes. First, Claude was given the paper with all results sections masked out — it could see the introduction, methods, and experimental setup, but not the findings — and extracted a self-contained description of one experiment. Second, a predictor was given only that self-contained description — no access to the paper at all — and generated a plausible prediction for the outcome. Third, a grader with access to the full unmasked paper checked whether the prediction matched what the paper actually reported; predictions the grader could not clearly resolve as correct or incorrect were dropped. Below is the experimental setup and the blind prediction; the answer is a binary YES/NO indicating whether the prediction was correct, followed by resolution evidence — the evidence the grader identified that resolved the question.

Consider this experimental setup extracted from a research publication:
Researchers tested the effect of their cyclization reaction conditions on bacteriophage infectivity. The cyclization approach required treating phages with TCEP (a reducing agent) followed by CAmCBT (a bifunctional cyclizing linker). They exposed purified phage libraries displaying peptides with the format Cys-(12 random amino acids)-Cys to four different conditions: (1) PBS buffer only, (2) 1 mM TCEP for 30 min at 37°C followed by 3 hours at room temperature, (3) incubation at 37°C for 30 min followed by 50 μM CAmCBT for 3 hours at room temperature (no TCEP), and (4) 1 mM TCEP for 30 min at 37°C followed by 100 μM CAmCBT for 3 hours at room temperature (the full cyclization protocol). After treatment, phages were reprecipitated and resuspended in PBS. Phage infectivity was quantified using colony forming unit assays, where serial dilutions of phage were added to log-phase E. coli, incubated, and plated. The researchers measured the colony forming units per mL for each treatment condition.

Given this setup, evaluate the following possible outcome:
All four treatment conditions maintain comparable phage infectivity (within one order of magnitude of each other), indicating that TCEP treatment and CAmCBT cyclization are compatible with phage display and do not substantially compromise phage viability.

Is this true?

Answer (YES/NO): YES